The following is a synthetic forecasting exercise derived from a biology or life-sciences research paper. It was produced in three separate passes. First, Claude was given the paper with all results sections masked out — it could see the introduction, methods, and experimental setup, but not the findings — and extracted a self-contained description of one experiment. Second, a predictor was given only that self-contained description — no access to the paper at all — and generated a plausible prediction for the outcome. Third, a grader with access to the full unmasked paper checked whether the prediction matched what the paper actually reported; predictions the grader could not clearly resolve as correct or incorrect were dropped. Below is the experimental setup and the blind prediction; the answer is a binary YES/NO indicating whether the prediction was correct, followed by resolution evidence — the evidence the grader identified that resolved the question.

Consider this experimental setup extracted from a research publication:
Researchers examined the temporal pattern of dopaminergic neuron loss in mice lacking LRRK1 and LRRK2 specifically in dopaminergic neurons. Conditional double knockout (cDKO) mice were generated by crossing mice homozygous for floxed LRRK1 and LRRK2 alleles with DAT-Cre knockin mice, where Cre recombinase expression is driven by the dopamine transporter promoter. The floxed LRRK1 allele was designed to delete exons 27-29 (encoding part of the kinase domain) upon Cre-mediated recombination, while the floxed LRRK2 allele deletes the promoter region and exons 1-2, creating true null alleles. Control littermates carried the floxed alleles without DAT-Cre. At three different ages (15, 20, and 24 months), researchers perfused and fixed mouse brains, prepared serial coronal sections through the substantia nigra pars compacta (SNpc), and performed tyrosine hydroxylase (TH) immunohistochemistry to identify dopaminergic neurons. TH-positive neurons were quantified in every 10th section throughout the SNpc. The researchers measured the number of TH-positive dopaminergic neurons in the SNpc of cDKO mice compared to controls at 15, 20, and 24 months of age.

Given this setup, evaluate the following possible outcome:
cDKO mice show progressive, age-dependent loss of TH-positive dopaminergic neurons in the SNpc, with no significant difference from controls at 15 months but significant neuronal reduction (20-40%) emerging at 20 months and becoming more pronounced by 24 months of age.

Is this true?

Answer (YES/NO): NO